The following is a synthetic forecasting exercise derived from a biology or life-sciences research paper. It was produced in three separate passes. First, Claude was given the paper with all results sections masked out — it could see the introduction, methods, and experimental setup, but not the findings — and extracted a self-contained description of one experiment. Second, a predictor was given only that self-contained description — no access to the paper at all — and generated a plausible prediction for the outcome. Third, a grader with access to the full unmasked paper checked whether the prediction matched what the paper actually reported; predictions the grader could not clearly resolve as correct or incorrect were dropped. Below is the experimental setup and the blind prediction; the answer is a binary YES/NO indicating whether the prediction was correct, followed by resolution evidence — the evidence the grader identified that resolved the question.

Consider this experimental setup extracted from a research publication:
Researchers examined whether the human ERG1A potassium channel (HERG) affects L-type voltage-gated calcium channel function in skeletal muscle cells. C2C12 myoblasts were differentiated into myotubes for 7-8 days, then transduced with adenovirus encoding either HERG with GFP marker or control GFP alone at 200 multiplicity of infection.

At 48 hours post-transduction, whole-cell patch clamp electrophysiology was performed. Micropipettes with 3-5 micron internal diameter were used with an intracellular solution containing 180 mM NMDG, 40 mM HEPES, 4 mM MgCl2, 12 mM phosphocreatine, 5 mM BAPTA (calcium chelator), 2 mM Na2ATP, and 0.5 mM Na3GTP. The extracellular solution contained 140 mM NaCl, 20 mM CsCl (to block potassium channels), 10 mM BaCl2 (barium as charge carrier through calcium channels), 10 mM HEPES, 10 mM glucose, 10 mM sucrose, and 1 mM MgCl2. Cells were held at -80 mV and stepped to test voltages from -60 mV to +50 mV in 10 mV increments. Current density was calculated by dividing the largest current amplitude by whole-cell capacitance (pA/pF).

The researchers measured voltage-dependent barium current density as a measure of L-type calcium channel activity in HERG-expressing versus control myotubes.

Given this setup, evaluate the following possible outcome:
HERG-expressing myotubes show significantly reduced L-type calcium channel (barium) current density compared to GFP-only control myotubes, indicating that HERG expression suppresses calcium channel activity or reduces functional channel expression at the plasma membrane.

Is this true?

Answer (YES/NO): NO